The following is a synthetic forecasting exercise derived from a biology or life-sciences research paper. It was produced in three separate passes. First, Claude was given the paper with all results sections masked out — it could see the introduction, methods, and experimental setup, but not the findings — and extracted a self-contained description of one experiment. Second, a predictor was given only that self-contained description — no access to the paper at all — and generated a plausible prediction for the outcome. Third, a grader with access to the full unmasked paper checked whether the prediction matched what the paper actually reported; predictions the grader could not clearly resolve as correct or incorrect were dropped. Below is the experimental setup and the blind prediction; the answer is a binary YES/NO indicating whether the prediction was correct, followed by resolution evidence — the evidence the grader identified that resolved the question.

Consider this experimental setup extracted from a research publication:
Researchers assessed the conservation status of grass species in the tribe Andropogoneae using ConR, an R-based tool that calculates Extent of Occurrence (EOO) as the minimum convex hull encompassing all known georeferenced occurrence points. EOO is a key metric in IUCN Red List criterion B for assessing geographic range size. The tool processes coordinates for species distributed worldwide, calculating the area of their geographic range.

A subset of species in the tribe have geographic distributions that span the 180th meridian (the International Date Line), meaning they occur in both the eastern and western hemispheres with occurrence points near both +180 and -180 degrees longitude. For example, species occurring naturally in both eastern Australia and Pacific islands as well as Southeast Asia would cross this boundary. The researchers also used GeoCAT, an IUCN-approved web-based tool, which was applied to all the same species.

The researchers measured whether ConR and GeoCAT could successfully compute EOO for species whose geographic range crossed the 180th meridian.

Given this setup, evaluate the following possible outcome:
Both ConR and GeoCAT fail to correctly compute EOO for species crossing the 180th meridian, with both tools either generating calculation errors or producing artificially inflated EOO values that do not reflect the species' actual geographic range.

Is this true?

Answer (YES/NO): NO